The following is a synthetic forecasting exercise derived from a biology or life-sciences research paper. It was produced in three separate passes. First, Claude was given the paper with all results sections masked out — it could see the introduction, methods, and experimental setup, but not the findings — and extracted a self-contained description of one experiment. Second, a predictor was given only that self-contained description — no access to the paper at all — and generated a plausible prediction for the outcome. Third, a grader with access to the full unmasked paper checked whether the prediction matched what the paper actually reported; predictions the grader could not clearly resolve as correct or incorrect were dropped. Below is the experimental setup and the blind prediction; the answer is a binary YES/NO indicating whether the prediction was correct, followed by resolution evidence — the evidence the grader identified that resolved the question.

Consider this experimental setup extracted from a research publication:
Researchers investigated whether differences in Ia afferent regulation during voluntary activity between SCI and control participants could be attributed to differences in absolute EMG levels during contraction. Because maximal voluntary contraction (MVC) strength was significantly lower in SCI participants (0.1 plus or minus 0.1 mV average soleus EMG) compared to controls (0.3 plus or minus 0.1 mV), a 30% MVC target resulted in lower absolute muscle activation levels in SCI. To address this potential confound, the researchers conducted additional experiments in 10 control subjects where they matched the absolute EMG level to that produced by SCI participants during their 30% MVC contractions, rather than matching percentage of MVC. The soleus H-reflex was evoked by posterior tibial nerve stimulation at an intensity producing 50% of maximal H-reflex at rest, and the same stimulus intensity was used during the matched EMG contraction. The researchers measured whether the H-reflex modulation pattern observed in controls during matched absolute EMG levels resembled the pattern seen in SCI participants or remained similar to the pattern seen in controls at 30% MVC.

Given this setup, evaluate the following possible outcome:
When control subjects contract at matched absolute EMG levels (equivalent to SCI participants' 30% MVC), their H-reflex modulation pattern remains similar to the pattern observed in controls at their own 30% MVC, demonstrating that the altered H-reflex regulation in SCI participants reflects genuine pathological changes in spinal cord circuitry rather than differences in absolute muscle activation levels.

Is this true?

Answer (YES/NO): YES